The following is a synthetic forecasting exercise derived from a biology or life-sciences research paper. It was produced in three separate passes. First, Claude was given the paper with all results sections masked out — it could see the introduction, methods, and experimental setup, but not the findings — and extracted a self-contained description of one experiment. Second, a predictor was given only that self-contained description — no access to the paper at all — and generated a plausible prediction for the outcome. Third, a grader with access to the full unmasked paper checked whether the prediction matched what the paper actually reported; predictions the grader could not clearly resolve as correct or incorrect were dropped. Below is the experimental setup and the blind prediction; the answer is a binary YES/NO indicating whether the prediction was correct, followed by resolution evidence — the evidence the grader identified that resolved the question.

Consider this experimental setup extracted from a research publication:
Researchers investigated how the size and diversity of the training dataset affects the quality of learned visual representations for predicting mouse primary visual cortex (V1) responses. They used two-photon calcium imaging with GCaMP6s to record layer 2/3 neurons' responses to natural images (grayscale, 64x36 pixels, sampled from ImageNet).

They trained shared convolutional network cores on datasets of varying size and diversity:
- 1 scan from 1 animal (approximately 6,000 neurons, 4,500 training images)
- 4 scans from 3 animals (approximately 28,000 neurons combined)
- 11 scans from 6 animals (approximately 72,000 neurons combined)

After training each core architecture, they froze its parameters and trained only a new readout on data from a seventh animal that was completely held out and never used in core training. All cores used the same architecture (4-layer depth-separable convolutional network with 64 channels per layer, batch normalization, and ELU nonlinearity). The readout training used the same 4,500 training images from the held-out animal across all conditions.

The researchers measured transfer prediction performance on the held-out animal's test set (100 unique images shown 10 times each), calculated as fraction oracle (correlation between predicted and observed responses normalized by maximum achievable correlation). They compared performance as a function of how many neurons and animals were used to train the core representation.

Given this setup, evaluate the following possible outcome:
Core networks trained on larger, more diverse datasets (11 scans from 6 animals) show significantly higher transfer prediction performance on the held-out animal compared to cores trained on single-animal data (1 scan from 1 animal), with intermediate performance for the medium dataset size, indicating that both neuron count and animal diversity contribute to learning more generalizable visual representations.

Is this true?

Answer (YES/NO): NO